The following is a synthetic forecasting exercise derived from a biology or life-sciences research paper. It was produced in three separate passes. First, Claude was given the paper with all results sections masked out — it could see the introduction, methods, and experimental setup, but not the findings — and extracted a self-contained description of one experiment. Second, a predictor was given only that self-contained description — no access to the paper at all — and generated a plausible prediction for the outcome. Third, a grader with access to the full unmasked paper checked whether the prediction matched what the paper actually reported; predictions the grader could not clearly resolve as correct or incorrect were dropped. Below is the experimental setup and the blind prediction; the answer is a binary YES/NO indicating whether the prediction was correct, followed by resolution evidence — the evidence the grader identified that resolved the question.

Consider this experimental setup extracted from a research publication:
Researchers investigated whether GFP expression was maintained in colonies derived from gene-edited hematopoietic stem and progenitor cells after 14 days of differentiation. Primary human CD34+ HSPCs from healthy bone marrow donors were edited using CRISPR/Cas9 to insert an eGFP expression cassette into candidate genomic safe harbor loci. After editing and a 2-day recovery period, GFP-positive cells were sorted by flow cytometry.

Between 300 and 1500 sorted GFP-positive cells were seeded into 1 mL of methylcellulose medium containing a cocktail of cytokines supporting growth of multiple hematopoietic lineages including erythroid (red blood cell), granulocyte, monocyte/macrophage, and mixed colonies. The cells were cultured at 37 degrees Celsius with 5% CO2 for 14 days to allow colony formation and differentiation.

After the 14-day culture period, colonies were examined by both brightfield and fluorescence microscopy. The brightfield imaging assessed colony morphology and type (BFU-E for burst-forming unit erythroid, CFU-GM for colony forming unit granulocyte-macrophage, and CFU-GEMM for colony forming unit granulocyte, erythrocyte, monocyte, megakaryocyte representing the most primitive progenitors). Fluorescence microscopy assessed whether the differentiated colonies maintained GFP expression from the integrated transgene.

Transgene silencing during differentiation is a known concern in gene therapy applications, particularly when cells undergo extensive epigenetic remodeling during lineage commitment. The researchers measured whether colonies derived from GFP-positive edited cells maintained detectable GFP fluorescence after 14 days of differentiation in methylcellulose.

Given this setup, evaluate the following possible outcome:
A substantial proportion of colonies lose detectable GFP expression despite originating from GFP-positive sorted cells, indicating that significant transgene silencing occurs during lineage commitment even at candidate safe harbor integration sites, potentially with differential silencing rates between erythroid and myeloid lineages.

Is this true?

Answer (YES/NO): NO